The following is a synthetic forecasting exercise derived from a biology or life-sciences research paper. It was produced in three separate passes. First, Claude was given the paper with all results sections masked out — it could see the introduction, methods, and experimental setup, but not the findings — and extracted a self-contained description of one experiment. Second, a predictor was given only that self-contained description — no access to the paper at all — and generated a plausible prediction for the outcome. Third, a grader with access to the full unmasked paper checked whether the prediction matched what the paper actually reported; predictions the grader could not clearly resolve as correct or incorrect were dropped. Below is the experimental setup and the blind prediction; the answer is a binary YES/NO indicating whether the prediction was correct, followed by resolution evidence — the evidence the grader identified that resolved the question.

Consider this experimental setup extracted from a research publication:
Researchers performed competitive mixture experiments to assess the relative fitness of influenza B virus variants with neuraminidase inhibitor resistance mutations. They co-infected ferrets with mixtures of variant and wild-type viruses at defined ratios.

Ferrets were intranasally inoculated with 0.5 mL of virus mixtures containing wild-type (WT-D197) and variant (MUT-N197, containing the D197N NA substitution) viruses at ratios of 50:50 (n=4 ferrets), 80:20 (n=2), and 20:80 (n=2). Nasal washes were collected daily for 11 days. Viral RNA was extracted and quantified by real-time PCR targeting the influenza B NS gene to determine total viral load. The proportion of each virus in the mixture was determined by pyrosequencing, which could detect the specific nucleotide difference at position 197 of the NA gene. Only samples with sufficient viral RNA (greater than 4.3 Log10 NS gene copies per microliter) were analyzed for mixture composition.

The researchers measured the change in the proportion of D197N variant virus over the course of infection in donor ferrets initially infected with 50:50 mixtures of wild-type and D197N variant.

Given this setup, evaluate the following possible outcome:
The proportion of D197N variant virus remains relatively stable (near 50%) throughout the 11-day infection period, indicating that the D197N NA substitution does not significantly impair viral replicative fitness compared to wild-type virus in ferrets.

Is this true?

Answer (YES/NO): YES